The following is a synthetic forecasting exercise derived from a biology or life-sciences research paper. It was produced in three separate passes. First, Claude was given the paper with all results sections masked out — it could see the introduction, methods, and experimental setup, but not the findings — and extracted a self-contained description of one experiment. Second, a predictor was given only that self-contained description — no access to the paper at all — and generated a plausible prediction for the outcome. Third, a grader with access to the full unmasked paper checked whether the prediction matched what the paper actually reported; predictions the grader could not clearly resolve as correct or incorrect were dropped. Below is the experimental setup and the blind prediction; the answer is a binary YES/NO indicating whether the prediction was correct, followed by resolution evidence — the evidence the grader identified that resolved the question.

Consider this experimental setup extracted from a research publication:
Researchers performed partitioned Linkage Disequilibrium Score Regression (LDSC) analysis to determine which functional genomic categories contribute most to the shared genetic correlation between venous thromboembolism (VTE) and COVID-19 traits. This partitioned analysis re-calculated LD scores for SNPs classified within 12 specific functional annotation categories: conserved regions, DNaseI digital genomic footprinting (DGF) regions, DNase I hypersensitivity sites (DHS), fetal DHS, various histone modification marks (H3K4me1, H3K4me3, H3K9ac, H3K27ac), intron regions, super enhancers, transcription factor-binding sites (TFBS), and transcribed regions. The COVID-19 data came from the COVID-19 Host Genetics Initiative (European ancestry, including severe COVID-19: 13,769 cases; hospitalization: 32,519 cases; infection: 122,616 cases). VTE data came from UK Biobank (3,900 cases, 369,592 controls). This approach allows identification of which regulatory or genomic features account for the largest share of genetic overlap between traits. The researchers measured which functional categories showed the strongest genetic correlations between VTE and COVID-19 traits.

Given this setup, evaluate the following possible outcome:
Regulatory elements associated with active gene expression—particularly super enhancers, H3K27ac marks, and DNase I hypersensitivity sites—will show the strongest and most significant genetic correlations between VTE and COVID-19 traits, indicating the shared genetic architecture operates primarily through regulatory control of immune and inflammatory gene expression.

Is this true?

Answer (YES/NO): NO